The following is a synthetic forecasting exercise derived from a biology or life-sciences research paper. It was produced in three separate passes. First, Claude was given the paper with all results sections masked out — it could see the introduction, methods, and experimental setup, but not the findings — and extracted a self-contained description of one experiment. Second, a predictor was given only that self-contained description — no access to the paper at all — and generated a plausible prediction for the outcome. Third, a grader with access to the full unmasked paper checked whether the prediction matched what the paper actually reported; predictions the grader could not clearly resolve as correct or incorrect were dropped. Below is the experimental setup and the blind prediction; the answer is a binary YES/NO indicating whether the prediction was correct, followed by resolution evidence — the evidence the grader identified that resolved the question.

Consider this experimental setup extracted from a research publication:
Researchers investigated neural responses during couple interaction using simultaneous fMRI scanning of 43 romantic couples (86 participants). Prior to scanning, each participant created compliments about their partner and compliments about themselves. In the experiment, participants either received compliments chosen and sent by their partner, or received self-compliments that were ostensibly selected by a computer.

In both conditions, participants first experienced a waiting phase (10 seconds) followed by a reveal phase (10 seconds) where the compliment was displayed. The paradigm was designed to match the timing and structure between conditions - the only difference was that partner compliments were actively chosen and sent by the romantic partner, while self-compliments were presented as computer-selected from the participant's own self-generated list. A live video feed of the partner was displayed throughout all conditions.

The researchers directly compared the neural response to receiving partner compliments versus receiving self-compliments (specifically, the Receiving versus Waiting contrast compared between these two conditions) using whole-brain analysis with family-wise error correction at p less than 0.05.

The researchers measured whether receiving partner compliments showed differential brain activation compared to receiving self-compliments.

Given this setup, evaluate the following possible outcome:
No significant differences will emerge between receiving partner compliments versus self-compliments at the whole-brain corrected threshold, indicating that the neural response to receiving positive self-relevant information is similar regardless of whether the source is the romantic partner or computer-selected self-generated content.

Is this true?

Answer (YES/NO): NO